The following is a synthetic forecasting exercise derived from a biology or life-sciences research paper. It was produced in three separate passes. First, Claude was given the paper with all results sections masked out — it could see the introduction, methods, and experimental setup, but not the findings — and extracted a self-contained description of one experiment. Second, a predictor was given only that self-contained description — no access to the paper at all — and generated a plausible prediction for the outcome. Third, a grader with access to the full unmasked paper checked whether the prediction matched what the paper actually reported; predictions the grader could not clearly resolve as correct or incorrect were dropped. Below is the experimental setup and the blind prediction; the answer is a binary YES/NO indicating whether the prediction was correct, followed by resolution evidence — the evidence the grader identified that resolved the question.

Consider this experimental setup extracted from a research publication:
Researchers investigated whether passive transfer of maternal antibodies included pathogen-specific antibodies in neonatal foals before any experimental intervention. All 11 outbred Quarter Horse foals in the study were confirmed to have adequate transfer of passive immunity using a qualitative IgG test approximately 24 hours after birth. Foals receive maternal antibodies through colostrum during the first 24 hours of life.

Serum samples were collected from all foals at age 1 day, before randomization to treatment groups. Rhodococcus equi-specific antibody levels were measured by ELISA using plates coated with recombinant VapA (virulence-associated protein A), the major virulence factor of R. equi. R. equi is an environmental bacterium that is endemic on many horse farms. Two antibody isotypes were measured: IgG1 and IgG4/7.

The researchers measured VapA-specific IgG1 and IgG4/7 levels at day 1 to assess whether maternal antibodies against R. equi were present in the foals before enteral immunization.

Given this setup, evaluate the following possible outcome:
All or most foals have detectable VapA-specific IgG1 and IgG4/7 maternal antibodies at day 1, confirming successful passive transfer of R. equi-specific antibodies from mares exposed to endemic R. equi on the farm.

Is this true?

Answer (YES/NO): NO